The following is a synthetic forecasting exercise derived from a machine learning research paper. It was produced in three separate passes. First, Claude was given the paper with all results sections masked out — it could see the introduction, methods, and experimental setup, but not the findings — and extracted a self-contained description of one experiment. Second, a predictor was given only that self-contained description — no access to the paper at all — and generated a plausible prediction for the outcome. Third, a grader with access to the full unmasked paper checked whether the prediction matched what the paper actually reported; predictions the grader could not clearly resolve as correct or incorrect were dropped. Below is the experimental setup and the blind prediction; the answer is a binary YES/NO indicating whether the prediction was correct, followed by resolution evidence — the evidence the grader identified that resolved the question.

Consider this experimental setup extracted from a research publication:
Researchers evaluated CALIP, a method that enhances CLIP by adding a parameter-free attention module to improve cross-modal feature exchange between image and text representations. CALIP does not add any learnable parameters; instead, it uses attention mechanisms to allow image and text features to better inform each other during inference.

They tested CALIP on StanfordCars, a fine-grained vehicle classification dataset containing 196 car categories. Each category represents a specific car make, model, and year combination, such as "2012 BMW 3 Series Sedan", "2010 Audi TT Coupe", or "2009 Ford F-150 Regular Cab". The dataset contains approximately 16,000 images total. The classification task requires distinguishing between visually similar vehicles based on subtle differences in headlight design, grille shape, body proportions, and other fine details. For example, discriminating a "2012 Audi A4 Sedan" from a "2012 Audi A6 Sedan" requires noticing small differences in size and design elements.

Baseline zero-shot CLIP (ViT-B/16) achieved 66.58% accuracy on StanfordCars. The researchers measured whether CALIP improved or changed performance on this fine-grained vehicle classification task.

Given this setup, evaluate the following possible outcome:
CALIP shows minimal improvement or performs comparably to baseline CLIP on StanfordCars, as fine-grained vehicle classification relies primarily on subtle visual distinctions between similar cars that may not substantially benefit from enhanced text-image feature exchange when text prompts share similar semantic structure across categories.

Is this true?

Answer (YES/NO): NO